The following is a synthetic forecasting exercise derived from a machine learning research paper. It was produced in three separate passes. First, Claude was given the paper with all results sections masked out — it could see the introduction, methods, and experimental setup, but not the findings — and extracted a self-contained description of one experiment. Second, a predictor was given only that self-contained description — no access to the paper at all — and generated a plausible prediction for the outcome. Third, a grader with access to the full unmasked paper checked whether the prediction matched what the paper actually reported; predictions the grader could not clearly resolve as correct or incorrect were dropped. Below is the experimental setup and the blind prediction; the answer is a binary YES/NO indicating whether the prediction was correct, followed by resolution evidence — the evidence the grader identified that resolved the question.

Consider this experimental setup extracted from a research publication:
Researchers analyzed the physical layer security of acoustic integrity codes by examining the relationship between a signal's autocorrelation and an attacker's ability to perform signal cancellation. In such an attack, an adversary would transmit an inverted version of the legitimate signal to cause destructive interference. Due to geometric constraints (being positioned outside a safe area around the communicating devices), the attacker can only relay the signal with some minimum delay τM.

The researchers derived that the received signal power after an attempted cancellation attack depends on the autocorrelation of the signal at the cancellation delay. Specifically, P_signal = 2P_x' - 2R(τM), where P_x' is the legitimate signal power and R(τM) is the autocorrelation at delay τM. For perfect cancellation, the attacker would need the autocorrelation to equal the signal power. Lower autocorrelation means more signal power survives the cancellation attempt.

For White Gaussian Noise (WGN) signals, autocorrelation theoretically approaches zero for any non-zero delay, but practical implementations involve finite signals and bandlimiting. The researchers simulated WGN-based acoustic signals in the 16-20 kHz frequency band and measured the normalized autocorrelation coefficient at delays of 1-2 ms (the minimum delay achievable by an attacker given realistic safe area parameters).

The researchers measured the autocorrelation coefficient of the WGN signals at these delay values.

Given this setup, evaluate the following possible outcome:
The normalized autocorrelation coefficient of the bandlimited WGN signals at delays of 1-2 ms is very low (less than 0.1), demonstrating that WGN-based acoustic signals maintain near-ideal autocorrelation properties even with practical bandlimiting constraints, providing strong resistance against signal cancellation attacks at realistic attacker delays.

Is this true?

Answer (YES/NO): YES